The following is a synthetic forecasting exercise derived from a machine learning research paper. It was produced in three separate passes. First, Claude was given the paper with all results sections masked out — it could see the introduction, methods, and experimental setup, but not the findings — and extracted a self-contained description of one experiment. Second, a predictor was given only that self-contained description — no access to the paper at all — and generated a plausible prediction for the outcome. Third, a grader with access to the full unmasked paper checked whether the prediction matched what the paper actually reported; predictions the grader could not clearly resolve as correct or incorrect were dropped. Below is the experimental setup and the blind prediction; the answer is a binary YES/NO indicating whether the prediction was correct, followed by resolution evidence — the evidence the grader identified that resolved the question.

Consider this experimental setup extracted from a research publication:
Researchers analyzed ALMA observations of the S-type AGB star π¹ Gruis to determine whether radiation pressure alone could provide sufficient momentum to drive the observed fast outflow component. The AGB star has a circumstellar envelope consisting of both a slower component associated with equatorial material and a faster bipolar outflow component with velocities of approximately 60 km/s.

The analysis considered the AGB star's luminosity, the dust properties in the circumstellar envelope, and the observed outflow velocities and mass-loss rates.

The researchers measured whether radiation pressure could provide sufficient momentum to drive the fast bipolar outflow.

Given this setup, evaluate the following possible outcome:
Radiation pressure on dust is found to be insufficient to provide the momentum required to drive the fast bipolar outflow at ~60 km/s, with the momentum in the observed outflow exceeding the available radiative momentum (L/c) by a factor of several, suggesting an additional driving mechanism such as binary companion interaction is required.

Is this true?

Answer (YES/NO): YES